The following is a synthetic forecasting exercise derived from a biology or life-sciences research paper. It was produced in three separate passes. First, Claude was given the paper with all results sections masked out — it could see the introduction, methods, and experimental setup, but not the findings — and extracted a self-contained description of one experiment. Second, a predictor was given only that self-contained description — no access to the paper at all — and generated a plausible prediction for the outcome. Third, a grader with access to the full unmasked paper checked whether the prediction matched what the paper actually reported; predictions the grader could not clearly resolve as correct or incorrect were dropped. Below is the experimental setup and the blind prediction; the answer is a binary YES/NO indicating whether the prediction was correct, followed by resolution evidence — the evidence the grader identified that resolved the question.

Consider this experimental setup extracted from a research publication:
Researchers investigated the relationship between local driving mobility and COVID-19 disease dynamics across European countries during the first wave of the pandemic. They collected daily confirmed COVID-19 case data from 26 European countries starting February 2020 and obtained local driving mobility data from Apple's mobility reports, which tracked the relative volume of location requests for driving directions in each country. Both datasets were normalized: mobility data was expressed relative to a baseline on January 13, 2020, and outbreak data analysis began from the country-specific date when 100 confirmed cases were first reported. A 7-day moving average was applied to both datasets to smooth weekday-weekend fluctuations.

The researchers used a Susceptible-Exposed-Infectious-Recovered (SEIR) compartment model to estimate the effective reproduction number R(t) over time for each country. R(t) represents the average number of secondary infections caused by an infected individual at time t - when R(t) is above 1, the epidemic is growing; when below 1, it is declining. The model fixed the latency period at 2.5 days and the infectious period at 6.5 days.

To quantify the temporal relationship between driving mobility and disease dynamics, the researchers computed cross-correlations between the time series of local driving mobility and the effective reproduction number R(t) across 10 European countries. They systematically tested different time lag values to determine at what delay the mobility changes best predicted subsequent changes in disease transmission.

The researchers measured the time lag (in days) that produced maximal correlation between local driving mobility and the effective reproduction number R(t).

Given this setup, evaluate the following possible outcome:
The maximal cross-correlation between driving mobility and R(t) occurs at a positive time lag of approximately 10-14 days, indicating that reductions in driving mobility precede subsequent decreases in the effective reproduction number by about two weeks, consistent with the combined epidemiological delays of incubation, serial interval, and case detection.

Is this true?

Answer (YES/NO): YES